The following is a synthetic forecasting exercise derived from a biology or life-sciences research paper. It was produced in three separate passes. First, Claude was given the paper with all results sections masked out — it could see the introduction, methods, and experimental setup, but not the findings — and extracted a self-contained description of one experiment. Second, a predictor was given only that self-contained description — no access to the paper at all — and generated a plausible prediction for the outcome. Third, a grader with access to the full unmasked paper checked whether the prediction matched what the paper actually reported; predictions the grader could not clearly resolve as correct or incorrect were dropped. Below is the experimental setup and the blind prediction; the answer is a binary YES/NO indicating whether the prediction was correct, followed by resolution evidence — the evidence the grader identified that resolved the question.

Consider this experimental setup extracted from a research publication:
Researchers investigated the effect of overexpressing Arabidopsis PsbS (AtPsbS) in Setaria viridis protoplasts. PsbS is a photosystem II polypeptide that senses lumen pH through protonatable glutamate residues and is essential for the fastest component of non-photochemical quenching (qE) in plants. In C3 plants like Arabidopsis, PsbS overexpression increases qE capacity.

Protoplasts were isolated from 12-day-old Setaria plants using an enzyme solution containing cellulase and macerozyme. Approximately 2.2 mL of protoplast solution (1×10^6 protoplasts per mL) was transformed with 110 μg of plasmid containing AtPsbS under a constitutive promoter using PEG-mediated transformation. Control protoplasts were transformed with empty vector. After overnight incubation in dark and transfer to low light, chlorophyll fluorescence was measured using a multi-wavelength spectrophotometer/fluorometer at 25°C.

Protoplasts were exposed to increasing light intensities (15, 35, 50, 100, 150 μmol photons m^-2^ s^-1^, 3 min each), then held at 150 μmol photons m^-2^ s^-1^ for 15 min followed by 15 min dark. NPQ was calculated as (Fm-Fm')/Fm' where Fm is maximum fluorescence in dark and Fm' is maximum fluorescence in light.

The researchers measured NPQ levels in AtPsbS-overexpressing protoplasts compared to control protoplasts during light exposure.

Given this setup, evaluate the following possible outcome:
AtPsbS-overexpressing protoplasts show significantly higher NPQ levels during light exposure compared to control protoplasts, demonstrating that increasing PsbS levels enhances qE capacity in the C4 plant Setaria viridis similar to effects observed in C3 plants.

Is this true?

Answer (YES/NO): NO